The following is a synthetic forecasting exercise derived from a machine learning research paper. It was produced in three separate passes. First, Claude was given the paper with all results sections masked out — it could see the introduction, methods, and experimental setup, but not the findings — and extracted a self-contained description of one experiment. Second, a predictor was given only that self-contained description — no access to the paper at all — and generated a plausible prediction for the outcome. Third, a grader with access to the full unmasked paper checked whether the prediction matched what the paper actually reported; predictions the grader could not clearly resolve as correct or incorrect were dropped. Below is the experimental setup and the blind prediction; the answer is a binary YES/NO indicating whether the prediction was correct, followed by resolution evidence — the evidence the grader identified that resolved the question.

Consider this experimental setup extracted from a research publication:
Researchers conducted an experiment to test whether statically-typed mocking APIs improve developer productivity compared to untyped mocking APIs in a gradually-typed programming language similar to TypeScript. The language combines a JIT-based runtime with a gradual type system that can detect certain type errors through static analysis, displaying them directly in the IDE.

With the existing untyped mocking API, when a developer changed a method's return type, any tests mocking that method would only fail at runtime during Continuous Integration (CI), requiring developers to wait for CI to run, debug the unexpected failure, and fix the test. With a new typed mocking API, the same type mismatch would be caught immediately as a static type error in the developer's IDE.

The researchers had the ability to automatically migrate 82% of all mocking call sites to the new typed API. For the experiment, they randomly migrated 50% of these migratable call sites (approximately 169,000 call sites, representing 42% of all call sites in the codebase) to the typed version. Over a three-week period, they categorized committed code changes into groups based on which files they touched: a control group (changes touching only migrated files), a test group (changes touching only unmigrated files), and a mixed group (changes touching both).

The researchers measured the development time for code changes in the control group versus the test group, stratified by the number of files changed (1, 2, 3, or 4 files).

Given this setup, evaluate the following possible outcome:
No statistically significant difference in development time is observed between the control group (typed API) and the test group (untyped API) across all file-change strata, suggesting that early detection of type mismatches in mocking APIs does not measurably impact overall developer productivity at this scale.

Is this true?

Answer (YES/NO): NO